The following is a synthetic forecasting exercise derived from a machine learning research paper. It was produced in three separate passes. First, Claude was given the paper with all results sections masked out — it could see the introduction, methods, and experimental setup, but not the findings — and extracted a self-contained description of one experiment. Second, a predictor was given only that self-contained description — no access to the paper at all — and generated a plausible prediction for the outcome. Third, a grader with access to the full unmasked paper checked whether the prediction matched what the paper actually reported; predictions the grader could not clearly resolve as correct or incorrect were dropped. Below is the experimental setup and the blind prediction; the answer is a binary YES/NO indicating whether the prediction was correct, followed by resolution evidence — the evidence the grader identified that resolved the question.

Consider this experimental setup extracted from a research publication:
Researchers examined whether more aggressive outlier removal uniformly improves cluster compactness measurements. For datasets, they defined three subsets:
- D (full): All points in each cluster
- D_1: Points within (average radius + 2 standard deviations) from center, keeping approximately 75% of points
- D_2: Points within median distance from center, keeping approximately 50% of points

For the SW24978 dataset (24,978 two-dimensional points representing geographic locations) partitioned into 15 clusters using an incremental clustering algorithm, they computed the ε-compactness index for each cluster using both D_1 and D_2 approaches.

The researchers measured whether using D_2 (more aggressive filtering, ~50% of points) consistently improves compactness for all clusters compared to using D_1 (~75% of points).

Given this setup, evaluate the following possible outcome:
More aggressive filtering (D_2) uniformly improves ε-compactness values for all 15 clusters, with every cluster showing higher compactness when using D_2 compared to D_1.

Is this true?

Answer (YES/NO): NO